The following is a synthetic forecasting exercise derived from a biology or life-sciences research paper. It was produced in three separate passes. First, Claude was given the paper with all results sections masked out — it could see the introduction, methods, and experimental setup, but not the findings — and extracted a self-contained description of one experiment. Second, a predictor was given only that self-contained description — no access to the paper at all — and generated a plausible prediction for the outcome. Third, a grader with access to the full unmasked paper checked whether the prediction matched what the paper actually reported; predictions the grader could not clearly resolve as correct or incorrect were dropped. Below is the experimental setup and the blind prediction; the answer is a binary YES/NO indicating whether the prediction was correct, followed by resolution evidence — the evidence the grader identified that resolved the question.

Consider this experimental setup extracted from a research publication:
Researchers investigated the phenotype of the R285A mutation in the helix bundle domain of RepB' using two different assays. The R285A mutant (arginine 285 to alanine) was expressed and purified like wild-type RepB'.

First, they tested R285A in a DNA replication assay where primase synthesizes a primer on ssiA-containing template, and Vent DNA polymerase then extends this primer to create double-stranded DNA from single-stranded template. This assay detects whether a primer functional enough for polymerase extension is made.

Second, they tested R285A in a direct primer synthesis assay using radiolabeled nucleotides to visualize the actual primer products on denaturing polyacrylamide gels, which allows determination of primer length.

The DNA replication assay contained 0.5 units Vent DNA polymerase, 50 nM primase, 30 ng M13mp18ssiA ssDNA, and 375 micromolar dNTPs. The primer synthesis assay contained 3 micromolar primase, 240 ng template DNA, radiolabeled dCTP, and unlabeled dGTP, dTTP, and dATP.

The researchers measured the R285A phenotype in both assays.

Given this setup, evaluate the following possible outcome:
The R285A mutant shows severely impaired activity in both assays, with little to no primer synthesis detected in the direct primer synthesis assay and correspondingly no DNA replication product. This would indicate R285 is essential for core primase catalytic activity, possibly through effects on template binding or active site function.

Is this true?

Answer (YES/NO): NO